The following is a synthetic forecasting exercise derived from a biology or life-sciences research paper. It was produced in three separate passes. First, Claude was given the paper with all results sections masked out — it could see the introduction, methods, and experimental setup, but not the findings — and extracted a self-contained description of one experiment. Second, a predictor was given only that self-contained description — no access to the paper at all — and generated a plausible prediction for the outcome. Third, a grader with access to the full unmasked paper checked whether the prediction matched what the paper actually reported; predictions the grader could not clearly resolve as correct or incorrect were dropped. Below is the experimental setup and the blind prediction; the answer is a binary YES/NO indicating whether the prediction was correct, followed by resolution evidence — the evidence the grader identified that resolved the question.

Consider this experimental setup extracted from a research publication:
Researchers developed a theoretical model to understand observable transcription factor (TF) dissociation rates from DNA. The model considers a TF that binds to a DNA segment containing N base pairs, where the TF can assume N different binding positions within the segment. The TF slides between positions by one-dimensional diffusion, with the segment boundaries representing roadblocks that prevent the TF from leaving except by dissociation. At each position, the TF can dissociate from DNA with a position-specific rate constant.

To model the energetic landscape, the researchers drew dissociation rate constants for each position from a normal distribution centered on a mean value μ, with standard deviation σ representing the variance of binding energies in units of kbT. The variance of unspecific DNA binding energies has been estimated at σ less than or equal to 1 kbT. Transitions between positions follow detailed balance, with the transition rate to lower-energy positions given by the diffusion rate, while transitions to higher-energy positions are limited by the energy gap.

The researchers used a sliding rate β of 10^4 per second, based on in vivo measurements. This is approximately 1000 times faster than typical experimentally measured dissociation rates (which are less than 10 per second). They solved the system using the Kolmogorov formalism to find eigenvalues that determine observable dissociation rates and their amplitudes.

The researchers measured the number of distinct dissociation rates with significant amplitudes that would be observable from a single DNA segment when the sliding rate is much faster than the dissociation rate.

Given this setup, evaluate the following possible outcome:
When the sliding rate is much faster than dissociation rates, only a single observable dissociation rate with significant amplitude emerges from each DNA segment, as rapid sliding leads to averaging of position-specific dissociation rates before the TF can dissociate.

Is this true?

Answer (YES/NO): YES